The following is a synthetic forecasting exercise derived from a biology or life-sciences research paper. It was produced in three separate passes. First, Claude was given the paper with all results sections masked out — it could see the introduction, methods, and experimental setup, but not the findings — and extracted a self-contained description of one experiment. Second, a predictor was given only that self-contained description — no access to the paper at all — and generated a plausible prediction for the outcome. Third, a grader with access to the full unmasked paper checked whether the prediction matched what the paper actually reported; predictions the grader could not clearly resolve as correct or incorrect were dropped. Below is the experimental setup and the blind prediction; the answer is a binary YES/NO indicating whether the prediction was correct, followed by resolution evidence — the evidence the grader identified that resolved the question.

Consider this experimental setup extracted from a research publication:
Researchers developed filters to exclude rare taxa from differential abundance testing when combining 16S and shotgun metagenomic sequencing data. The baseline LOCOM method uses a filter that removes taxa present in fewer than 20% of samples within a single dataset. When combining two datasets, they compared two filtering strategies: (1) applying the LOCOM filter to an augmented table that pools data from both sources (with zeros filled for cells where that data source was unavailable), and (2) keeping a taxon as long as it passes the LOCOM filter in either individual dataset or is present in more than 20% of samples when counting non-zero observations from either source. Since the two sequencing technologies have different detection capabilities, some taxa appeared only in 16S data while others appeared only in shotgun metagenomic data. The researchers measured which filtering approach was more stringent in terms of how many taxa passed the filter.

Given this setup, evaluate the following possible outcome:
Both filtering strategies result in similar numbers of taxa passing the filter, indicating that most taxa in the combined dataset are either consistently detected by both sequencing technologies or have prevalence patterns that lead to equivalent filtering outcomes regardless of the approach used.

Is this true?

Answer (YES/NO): NO